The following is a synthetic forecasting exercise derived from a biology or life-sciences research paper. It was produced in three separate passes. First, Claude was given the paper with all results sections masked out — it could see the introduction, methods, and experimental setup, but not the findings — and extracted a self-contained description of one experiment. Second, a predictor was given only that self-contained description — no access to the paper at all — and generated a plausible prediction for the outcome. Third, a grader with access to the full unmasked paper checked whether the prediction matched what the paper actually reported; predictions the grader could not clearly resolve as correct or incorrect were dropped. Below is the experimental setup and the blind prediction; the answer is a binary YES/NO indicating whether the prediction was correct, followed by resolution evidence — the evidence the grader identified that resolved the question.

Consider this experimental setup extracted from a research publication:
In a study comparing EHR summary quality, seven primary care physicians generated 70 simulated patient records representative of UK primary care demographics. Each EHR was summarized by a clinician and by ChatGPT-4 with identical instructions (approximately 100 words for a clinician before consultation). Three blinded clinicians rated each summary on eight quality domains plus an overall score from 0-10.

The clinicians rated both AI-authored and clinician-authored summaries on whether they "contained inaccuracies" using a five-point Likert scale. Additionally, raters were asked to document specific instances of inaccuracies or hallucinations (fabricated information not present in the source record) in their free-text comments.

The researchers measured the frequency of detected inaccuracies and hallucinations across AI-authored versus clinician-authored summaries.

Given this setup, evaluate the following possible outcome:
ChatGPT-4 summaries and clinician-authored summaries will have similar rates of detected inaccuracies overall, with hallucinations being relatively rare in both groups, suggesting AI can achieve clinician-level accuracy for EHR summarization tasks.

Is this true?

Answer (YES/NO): YES